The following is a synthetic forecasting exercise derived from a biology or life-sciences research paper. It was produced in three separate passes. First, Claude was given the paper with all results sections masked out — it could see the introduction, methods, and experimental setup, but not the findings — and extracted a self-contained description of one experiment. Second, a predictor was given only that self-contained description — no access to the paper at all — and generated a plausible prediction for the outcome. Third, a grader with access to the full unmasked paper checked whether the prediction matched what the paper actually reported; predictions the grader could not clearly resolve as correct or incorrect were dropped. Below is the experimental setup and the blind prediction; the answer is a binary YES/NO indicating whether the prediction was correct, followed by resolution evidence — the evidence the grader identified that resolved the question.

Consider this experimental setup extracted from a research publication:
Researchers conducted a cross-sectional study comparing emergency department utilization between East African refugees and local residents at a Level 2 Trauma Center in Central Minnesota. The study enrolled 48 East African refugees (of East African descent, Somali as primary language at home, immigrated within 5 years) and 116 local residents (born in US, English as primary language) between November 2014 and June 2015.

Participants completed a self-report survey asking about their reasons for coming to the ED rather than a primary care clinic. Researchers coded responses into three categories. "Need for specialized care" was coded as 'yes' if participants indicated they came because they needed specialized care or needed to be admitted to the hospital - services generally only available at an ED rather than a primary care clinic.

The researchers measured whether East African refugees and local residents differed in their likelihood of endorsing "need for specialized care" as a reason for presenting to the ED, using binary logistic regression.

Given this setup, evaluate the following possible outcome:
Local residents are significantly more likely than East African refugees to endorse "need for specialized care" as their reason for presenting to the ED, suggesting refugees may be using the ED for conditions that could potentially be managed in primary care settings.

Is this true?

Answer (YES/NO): YES